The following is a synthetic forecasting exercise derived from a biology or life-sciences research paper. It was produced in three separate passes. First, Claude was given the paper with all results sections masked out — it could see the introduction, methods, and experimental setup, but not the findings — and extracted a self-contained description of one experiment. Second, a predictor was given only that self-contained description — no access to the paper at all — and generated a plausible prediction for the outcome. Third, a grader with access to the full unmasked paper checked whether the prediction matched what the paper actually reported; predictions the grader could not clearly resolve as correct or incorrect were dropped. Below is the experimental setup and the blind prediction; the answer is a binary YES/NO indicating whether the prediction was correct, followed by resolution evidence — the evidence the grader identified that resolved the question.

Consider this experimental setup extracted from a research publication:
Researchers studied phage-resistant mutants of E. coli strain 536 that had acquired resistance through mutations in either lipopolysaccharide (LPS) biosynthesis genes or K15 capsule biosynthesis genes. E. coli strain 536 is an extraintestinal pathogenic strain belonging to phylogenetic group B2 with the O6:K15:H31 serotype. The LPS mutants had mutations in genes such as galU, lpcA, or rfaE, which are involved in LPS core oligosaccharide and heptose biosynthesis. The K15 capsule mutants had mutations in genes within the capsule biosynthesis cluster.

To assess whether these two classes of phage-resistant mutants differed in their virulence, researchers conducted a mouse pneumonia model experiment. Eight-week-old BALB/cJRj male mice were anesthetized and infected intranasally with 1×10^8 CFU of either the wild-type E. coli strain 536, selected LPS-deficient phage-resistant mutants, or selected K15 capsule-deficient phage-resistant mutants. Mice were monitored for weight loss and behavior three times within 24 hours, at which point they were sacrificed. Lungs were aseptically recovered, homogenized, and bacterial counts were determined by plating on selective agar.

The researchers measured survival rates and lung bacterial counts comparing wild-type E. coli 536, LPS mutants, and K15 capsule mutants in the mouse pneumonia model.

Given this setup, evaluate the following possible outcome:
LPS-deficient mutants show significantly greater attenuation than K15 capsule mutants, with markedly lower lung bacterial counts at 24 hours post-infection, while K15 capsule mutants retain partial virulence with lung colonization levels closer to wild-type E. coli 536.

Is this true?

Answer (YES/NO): NO